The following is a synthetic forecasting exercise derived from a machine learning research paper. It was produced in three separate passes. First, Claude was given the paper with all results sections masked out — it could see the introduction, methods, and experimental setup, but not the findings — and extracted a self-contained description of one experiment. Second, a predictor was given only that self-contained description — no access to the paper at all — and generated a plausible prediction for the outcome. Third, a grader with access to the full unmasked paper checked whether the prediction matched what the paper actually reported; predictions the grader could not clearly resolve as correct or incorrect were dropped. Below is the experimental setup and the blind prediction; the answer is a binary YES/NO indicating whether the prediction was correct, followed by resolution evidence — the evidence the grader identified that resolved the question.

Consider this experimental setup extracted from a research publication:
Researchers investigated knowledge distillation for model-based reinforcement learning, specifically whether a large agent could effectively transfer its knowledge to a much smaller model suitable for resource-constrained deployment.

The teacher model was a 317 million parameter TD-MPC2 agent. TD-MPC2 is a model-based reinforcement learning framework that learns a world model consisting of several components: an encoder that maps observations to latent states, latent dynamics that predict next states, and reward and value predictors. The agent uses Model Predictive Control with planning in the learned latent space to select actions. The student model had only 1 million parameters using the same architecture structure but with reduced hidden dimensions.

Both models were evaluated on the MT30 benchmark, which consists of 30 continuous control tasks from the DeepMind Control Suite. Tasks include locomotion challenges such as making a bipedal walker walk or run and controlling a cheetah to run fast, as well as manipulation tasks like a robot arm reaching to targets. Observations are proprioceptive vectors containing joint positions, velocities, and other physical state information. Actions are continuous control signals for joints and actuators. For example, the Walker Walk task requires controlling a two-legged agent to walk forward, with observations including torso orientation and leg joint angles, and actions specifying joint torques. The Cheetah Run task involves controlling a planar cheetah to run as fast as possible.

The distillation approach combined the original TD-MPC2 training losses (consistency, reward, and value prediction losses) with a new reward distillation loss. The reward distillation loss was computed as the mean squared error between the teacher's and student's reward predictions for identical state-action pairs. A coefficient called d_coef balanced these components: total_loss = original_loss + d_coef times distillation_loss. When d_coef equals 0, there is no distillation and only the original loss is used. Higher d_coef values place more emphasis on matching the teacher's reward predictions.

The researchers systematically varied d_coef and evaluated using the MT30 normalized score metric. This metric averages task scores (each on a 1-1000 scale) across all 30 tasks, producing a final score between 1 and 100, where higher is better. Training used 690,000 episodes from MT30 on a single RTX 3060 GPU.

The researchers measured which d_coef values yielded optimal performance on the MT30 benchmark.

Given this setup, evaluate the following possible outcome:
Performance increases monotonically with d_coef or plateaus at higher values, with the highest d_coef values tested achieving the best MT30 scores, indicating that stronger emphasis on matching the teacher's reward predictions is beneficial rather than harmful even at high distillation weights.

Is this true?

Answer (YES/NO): NO